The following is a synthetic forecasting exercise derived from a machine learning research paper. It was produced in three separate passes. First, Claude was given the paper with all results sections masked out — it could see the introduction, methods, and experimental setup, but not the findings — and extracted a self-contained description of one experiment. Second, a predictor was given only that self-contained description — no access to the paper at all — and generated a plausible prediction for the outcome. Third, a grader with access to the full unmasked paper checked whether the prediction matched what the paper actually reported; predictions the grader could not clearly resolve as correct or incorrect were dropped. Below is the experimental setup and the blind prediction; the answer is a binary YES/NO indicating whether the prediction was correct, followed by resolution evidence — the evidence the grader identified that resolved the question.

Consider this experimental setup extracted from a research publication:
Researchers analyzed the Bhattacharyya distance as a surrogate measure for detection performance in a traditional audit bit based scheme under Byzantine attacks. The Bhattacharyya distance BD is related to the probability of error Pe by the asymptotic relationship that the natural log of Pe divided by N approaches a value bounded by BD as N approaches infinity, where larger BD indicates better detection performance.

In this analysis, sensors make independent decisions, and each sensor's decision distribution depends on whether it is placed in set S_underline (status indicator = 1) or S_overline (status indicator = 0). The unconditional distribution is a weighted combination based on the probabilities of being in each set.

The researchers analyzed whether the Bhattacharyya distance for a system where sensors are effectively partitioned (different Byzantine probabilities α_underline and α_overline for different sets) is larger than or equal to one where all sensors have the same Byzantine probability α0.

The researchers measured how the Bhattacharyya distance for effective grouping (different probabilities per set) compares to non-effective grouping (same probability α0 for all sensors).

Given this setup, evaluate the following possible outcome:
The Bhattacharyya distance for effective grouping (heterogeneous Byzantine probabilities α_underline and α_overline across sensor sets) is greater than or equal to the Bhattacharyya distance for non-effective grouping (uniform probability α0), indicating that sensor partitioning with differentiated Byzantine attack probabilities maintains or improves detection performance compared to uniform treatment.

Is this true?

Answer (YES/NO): YES